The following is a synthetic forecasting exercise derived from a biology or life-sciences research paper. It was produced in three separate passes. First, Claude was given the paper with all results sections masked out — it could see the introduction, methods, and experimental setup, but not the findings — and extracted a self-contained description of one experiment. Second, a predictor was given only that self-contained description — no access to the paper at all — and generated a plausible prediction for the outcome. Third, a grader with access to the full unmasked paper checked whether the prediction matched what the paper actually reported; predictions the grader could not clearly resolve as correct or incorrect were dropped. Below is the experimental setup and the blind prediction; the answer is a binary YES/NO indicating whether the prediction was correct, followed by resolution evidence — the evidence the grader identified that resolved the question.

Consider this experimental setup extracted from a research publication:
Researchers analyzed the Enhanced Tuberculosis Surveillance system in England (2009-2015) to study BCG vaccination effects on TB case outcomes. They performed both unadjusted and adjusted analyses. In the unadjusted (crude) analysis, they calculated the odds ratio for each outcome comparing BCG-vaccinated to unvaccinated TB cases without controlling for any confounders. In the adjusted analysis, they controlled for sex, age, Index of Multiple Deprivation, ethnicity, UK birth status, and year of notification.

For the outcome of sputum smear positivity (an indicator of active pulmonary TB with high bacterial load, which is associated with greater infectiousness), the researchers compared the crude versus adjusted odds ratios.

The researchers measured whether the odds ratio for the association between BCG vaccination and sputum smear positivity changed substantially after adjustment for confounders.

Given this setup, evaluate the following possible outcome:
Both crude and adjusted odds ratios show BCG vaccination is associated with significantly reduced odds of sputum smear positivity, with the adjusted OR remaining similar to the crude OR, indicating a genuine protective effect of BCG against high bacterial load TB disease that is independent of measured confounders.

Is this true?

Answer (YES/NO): NO